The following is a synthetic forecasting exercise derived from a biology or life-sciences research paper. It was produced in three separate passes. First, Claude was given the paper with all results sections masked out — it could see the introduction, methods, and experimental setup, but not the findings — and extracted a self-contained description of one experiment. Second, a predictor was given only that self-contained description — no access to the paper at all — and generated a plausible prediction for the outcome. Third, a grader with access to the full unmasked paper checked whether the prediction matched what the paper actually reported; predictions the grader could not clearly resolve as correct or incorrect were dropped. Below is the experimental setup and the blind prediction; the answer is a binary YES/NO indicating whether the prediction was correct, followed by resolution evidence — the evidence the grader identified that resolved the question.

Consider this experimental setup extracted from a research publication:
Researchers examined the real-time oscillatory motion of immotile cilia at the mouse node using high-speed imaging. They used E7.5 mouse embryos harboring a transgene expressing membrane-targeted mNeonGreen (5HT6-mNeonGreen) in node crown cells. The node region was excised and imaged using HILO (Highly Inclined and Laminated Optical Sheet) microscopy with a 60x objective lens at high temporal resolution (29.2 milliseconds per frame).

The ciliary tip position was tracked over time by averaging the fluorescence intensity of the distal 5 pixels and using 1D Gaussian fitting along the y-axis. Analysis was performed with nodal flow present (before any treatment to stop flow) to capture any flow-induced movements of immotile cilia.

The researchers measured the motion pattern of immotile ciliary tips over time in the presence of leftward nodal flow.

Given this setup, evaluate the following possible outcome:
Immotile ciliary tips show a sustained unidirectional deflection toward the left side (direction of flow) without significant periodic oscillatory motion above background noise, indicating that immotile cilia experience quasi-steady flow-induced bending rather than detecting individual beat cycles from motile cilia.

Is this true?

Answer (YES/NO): NO